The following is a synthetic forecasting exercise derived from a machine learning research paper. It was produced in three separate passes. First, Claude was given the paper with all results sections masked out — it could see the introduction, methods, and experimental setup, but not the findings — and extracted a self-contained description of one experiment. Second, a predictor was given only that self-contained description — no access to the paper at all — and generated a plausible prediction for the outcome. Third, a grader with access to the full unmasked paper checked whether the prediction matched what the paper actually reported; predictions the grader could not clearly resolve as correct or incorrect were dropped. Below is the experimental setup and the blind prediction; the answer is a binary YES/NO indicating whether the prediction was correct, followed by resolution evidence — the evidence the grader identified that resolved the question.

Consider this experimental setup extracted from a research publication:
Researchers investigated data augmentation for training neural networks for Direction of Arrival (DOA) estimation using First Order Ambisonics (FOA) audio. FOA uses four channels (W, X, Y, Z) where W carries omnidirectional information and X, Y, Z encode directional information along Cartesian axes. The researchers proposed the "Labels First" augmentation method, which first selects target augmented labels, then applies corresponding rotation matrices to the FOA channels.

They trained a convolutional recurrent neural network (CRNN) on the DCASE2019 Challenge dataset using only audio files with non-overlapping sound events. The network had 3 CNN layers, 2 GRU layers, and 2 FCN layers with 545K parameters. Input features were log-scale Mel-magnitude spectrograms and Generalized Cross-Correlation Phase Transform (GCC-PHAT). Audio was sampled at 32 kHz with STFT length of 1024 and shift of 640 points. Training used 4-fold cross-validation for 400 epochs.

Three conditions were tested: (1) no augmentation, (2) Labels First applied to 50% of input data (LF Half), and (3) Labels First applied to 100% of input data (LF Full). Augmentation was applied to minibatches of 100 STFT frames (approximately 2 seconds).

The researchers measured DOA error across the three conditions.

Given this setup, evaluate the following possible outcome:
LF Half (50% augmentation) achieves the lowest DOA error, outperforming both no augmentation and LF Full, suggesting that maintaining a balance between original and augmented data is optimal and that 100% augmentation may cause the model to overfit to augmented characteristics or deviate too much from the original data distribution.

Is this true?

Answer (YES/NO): YES